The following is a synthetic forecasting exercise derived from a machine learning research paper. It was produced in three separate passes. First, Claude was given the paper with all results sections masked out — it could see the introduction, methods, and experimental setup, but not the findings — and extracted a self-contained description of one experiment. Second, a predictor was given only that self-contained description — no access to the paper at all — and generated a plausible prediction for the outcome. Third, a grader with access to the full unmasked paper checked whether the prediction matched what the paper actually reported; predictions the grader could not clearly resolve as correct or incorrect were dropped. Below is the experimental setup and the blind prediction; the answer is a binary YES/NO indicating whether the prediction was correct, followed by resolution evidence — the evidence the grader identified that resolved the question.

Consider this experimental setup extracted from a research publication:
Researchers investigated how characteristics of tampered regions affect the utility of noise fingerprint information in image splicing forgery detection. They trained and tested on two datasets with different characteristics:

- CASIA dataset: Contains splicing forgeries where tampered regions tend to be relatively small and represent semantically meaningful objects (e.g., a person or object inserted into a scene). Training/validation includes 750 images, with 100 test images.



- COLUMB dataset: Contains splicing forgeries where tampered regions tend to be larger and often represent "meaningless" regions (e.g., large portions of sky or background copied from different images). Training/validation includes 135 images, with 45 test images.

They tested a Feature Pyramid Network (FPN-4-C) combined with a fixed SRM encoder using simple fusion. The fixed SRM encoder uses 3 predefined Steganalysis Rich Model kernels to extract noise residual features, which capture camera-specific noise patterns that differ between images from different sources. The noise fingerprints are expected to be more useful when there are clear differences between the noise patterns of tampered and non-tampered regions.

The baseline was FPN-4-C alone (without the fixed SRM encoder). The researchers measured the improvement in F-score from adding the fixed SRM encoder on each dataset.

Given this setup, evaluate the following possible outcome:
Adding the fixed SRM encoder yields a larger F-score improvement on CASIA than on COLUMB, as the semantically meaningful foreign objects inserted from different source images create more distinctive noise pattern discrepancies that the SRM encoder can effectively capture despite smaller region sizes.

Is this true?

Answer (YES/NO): NO